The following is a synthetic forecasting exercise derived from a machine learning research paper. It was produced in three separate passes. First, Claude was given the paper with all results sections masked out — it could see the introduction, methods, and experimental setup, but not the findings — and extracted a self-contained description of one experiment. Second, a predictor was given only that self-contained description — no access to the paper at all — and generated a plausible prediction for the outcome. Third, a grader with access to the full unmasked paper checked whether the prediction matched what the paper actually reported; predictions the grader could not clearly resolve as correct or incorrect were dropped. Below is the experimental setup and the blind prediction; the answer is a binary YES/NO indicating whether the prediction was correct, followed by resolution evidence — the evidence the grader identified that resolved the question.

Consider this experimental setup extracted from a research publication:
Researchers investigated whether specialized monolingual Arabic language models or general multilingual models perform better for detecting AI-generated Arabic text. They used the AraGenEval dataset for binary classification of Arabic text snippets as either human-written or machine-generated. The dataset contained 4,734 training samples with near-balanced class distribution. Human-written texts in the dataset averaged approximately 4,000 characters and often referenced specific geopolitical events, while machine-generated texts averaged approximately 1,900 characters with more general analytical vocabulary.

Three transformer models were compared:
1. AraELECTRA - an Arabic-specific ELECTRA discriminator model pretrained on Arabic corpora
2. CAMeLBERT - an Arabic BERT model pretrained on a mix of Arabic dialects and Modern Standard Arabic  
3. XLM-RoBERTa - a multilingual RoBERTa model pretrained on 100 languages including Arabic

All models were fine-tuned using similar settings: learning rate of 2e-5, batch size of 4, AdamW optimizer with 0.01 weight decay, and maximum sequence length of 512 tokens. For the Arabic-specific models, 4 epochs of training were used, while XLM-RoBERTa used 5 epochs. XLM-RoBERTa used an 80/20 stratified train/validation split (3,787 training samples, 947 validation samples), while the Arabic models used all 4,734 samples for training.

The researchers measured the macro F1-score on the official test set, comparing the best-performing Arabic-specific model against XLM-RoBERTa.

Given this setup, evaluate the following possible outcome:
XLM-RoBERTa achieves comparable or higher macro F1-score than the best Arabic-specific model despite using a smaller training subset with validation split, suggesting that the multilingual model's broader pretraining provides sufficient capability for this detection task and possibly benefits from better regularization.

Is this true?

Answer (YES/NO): YES